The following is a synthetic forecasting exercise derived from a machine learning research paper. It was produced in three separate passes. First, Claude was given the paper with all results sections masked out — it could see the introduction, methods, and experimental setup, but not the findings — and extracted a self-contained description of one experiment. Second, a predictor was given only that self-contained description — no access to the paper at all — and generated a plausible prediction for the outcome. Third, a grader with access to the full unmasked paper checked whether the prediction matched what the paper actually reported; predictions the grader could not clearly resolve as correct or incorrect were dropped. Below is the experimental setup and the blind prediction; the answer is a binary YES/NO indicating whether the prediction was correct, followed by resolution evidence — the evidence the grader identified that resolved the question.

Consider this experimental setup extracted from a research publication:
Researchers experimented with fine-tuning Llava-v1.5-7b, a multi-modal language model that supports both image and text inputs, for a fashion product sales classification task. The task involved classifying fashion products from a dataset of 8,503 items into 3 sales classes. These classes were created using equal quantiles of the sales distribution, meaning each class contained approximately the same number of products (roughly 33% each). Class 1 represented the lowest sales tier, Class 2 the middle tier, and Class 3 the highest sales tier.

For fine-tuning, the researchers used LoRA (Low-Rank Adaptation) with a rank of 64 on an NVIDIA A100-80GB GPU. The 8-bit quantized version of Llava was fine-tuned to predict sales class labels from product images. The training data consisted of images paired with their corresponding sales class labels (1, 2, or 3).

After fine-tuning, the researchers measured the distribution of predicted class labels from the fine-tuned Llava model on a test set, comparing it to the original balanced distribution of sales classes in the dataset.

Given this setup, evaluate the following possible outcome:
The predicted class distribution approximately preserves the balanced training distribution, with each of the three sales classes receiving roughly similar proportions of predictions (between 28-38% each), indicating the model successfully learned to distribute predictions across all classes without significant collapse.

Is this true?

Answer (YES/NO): NO